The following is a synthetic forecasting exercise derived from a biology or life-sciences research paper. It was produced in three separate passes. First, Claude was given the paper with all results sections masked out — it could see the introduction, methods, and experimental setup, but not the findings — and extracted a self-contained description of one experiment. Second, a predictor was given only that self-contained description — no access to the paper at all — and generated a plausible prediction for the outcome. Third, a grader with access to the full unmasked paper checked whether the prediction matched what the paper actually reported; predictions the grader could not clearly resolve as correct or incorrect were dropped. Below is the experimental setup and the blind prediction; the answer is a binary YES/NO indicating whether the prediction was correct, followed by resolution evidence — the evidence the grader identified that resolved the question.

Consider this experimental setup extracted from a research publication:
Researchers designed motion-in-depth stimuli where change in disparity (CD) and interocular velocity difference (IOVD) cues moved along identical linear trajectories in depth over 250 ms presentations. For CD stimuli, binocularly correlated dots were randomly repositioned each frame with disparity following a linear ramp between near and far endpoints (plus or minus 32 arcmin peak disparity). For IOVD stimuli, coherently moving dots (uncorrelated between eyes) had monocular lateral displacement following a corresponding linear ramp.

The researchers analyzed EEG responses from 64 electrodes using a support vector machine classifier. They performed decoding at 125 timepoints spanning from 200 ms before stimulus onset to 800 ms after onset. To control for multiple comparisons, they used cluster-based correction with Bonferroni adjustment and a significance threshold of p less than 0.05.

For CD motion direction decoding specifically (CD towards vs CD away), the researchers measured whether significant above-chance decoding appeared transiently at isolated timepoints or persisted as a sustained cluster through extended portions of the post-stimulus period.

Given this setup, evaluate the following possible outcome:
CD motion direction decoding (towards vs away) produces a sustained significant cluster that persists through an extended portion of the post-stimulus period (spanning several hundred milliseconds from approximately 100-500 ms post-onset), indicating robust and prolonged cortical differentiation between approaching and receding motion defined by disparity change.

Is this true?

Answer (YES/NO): NO